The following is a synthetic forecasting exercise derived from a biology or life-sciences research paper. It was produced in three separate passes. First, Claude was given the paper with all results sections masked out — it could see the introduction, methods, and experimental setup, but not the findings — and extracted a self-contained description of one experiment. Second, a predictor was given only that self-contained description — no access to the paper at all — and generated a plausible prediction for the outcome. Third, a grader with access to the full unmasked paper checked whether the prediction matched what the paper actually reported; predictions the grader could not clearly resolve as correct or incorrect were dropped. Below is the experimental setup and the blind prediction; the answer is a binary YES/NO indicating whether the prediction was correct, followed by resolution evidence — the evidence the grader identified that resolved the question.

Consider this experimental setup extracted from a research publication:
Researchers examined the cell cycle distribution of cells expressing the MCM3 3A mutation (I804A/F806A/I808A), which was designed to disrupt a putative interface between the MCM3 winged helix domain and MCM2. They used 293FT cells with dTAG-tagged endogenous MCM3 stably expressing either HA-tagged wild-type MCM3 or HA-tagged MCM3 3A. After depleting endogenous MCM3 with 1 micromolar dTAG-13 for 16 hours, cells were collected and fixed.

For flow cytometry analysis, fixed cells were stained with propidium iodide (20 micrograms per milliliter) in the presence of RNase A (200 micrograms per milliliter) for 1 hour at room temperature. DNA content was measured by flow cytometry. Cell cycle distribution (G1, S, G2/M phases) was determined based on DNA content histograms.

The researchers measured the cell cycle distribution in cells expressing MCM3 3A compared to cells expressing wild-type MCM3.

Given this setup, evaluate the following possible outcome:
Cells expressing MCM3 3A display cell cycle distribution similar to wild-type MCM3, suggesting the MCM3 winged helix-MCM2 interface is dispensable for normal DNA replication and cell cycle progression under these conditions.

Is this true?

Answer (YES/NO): NO